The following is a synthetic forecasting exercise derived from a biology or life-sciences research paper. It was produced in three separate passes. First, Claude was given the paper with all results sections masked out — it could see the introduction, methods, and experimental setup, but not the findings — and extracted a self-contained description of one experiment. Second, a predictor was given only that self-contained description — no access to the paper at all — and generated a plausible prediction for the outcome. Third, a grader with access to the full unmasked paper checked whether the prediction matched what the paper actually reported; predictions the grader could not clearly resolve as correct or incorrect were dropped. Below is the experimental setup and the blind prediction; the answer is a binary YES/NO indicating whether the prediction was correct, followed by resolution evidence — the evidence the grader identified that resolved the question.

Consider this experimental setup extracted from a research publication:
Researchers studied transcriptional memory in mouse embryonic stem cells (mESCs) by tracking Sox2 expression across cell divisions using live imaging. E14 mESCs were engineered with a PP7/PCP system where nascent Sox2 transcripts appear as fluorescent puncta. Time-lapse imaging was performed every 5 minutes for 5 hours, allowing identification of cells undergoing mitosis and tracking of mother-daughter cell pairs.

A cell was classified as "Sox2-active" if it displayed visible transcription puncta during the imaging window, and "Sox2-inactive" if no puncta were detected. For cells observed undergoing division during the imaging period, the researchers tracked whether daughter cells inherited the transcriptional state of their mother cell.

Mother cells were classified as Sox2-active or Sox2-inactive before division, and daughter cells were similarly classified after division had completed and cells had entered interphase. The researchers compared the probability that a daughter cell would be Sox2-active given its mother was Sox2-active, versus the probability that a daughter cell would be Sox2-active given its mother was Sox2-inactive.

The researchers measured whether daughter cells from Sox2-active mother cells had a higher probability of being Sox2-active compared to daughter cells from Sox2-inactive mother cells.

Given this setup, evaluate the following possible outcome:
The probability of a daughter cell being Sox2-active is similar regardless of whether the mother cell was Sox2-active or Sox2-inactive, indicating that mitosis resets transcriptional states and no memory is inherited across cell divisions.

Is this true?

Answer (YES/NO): NO